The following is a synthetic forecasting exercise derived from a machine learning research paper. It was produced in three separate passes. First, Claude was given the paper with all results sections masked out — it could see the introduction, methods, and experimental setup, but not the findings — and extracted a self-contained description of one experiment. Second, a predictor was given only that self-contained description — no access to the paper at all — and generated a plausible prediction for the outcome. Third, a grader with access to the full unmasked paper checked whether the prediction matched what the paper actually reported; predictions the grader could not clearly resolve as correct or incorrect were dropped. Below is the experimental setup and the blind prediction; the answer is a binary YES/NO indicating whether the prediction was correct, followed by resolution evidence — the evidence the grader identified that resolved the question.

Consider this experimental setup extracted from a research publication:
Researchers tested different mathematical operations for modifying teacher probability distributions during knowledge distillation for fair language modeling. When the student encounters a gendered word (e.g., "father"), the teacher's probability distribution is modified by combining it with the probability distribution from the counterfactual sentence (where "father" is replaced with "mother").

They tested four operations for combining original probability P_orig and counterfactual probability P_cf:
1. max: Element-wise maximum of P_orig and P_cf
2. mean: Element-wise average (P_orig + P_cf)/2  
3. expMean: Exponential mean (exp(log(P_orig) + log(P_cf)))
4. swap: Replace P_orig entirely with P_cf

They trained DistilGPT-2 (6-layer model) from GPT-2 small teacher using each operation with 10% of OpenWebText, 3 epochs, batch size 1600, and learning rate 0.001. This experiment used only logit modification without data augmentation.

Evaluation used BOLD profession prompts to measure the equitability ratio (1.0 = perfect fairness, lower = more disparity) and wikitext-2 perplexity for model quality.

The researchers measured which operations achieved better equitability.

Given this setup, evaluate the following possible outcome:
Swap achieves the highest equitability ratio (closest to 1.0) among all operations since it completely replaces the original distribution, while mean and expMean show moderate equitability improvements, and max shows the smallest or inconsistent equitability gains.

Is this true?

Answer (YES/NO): NO